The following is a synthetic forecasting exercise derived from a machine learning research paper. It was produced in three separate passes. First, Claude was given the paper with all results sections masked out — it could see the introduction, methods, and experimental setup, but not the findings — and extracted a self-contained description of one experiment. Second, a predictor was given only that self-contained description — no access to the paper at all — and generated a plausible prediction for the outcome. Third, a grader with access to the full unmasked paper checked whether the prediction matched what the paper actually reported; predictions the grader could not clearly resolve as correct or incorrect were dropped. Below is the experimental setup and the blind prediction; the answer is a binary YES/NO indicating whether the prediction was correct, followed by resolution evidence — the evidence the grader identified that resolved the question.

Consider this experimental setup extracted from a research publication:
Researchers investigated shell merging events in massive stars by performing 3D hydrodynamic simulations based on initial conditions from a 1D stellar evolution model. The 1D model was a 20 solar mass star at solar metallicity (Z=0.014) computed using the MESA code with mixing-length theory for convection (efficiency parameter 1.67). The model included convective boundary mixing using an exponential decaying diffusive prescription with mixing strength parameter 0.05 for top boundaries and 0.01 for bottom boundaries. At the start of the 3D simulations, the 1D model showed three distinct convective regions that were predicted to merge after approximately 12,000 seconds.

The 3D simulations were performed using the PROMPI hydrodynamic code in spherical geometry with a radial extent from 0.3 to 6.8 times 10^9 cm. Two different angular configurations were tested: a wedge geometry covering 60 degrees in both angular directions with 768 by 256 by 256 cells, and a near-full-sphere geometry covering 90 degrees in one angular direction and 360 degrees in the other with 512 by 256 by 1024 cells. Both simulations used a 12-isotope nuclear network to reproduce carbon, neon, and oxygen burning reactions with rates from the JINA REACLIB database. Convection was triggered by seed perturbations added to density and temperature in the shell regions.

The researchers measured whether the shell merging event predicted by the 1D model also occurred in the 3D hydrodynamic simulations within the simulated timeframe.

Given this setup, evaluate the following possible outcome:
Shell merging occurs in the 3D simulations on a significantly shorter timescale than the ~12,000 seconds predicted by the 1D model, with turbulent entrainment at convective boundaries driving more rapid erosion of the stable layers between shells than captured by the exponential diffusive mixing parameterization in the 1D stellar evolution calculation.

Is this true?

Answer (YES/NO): YES